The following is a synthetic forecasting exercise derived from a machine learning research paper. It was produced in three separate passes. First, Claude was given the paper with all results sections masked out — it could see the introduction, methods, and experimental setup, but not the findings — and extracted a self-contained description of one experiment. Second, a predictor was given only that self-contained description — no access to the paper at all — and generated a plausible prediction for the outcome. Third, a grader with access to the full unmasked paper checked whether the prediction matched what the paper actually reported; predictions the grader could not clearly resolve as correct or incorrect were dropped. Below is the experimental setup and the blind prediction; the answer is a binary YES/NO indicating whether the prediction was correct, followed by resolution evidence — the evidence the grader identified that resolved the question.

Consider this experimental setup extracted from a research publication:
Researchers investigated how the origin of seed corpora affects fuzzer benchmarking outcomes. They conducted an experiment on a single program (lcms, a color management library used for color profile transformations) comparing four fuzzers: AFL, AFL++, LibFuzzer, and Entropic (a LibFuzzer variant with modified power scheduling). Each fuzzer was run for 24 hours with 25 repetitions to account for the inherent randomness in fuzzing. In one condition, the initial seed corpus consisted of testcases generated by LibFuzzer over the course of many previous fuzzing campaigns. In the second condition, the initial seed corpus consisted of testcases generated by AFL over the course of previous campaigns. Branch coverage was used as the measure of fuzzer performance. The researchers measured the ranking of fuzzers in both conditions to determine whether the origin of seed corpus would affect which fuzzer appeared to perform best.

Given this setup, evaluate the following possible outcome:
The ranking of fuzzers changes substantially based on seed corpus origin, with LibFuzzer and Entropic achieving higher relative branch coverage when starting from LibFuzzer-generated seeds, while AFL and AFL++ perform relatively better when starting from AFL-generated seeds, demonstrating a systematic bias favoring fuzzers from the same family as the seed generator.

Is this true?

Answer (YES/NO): NO